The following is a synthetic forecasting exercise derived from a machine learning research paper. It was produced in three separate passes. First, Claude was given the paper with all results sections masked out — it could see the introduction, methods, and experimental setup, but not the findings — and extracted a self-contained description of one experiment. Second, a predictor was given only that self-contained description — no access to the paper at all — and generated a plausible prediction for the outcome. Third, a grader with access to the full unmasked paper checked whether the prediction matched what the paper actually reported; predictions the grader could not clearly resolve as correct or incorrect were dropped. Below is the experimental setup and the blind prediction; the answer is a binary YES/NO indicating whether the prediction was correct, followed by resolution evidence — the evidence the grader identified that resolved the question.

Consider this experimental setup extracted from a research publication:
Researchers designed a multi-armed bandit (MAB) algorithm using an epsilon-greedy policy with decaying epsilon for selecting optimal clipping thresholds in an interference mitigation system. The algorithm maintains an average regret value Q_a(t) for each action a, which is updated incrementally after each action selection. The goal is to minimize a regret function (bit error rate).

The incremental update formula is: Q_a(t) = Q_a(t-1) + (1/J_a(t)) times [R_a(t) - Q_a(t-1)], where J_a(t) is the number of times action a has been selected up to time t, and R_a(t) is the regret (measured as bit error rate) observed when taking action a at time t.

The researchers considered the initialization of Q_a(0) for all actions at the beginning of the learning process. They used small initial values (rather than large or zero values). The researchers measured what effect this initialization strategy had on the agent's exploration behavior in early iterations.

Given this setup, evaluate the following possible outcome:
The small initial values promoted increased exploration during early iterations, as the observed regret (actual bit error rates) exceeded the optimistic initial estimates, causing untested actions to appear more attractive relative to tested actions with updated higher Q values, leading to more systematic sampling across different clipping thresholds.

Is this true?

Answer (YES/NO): YES